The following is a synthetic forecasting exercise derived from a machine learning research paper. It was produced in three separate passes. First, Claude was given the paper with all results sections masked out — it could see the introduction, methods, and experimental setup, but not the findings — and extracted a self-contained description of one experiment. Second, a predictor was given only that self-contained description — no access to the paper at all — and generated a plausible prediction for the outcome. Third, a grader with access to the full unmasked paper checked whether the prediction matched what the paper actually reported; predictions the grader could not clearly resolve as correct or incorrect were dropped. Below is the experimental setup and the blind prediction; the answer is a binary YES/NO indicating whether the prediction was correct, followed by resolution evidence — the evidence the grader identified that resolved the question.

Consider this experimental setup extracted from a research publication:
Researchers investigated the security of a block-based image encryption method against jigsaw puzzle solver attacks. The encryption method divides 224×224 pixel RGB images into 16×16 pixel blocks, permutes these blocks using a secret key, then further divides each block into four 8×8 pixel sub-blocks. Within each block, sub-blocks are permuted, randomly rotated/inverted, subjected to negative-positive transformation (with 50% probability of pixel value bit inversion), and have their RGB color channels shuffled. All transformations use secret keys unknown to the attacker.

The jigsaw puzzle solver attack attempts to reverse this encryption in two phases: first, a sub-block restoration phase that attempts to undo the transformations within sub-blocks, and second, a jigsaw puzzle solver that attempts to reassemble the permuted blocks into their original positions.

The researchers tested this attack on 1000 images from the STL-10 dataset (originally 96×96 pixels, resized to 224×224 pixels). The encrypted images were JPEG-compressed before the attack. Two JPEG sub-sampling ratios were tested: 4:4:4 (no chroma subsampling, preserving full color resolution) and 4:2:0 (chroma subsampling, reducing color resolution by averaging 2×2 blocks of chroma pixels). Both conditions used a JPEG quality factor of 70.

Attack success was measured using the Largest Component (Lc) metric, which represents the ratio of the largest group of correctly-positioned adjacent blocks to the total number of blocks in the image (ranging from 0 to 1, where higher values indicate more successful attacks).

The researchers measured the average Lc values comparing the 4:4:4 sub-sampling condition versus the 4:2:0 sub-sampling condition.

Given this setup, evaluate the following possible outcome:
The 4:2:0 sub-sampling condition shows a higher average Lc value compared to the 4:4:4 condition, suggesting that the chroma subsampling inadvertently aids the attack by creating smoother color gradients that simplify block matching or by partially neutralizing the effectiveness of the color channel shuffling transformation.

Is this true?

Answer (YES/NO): NO